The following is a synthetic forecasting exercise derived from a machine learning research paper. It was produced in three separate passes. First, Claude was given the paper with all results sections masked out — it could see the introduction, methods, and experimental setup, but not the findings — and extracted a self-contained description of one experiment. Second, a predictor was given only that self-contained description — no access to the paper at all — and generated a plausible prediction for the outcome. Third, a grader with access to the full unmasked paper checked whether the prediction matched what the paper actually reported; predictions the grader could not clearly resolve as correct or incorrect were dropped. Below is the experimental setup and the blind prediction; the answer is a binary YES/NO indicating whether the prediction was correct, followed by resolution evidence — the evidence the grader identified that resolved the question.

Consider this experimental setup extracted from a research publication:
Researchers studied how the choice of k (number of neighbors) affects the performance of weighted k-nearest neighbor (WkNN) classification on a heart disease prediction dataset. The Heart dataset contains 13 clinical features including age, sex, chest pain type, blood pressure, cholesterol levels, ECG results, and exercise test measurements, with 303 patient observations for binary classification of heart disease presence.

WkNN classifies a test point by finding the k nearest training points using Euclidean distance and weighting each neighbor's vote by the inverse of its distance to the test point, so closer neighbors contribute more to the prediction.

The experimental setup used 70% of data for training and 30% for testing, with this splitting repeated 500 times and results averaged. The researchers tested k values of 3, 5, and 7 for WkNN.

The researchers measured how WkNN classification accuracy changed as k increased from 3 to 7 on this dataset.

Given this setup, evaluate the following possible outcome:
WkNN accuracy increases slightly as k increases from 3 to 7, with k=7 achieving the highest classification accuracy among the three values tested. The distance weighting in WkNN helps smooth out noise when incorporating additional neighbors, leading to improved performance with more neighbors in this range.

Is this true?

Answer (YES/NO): YES